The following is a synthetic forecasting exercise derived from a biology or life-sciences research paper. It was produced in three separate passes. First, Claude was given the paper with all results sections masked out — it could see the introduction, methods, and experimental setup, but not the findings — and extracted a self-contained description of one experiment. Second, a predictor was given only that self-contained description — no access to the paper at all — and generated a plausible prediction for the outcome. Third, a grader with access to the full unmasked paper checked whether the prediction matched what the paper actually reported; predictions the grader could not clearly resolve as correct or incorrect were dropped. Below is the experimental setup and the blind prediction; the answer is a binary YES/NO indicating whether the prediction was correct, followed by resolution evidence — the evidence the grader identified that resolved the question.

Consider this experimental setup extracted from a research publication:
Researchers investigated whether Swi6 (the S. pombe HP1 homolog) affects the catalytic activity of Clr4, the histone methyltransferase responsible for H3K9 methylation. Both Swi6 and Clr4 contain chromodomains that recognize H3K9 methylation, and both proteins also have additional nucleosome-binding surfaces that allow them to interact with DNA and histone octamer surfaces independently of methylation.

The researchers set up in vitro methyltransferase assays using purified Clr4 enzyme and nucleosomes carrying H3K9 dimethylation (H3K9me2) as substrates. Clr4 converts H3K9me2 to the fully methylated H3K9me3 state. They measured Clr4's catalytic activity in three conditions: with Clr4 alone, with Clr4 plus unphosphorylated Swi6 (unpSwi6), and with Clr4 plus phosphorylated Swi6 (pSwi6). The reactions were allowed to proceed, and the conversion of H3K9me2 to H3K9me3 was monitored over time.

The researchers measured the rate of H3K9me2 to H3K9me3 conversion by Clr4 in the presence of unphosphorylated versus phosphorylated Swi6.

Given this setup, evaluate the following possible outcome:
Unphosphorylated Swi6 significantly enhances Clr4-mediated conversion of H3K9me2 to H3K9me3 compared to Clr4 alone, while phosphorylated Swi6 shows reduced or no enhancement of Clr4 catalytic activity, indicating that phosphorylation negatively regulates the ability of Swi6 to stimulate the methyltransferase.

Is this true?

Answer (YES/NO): NO